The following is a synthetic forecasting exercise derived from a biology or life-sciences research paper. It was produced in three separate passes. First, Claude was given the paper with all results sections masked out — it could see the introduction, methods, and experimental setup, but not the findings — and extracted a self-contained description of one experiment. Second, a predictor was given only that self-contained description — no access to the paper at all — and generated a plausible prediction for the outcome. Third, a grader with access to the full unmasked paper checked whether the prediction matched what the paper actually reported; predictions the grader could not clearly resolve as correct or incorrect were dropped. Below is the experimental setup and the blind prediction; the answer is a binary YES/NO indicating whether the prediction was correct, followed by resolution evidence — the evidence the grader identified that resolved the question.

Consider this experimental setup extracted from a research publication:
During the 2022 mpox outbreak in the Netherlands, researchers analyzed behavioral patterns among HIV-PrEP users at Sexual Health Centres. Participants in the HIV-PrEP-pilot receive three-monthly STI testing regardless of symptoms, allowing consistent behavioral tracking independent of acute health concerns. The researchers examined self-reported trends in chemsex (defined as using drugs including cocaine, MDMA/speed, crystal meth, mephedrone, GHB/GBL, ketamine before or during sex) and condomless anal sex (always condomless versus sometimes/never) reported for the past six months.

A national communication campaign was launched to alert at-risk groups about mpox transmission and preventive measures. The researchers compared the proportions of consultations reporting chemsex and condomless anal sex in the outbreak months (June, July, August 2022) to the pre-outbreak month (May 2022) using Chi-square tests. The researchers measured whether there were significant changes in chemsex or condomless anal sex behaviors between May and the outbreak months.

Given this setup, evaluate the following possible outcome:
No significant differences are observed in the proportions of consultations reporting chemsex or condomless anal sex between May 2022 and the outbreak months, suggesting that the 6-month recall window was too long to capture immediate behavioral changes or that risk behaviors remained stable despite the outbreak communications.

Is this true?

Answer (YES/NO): YES